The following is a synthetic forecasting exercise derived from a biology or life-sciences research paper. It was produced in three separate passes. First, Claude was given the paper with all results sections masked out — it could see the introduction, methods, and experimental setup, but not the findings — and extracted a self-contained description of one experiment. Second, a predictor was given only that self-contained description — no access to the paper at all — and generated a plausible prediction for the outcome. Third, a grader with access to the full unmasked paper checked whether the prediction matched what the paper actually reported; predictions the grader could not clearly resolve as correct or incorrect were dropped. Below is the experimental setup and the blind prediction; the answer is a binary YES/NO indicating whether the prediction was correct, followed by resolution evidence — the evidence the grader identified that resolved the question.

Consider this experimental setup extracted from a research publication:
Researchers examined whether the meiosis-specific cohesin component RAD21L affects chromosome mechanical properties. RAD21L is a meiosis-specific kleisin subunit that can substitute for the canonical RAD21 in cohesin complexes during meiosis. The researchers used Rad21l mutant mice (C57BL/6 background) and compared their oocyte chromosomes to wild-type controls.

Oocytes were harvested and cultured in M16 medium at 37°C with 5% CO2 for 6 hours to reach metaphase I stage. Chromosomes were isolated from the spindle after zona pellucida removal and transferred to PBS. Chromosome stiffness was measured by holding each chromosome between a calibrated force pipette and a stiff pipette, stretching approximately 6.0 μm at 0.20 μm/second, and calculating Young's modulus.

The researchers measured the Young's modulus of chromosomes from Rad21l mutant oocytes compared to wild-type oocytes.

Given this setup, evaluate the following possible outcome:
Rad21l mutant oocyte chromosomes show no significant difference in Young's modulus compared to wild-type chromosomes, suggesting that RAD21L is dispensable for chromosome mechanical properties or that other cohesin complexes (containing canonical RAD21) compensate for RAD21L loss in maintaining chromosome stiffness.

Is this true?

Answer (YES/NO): YES